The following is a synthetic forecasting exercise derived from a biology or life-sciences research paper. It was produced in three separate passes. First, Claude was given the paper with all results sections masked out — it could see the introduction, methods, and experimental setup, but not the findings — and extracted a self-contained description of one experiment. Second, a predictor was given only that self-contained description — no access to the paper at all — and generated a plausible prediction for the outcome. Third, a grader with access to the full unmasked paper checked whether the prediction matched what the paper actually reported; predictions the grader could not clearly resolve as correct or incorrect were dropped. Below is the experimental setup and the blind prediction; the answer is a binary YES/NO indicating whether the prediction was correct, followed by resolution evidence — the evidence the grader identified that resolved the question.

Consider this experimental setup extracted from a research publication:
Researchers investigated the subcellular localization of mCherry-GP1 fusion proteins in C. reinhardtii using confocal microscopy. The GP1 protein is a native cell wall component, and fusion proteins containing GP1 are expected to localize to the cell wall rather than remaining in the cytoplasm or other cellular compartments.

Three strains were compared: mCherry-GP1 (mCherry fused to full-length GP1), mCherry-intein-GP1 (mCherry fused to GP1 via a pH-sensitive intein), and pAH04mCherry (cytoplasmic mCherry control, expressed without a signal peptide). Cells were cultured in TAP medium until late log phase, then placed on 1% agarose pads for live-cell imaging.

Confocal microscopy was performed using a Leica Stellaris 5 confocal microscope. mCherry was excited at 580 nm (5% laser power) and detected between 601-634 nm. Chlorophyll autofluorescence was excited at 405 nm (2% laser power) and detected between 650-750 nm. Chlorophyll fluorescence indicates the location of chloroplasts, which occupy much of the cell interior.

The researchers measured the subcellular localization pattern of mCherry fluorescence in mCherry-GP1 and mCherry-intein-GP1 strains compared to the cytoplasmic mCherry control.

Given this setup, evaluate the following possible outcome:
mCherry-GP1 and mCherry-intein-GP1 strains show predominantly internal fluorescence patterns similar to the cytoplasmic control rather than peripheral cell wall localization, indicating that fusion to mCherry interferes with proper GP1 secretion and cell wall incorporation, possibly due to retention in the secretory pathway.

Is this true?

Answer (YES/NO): NO